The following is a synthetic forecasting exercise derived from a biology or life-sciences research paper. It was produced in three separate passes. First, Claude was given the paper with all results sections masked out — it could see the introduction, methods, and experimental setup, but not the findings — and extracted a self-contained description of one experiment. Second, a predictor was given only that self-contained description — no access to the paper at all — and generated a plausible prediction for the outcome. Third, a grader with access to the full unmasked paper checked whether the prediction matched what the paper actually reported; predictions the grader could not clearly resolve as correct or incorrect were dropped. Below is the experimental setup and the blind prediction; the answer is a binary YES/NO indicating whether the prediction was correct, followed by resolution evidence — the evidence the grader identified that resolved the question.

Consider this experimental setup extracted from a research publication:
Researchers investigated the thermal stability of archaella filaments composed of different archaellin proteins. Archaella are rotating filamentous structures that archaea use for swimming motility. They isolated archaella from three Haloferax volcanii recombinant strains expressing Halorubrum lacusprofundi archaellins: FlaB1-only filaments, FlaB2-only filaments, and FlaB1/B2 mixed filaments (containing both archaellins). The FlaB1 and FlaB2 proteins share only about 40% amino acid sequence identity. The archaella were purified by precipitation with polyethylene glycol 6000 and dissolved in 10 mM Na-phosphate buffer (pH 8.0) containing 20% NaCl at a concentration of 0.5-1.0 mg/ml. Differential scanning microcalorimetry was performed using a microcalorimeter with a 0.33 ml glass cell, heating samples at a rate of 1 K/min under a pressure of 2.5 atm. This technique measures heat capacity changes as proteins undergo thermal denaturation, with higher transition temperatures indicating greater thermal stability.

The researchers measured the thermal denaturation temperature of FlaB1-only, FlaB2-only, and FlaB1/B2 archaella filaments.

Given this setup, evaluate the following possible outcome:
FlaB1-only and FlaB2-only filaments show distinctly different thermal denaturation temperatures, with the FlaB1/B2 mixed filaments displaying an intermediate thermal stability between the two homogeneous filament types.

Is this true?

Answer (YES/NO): NO